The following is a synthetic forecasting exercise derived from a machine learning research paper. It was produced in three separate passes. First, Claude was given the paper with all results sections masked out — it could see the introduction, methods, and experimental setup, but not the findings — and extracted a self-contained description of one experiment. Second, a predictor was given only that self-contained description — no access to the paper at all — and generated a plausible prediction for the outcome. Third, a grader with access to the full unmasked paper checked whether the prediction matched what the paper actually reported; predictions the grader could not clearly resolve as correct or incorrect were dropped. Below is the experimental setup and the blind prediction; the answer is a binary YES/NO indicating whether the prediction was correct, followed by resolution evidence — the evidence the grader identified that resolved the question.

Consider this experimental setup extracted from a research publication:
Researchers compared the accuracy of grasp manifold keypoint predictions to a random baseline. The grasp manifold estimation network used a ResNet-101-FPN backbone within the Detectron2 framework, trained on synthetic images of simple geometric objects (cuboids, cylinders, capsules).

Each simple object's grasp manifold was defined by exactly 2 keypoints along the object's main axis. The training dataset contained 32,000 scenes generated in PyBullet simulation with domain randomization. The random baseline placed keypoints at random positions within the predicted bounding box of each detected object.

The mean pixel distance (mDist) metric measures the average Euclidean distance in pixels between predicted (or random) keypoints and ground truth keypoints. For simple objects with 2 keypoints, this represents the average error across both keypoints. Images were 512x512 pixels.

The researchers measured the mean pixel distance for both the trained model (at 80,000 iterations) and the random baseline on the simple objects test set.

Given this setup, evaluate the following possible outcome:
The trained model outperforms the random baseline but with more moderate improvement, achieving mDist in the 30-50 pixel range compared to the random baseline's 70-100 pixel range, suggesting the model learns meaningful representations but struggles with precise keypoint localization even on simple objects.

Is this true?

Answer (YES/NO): NO